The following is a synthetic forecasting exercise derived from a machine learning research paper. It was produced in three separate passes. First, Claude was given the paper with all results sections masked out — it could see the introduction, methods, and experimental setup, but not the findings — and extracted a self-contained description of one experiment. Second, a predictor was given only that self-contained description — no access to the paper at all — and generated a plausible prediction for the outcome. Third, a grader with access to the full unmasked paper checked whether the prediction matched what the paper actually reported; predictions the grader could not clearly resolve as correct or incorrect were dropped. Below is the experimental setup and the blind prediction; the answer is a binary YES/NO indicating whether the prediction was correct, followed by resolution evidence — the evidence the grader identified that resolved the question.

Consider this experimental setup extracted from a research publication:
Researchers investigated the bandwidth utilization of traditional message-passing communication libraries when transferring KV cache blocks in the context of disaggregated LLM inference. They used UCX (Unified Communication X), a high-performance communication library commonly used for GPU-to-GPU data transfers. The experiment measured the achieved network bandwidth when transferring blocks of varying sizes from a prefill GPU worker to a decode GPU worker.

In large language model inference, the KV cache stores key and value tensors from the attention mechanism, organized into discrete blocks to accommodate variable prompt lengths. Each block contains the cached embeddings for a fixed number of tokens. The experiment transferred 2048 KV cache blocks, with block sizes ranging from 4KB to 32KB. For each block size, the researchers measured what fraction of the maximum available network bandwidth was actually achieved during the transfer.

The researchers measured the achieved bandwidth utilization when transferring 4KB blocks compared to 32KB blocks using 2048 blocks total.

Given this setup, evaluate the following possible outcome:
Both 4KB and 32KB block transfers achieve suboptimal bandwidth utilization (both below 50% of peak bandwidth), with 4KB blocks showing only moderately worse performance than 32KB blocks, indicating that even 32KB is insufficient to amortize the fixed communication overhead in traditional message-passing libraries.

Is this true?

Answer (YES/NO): NO